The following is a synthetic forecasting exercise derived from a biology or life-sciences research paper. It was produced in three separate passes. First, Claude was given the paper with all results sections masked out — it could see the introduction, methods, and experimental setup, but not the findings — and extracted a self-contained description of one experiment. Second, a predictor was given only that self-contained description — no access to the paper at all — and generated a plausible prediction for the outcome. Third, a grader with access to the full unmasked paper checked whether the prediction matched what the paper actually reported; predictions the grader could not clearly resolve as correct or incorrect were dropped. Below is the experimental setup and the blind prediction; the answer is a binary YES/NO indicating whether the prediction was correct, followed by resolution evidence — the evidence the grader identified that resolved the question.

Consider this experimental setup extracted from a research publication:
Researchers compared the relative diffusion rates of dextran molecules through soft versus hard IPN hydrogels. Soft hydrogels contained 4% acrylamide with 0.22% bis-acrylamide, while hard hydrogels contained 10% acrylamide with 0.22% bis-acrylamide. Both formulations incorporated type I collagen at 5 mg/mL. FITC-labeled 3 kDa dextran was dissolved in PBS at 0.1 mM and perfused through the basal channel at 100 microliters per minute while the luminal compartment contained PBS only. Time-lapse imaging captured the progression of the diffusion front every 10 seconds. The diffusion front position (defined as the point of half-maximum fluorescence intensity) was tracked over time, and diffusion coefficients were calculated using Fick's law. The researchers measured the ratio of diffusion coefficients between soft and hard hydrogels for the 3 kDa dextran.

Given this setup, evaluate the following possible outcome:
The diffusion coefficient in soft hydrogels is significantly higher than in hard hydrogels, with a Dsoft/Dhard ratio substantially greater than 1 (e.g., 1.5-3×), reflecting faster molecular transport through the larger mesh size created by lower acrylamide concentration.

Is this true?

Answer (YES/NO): YES